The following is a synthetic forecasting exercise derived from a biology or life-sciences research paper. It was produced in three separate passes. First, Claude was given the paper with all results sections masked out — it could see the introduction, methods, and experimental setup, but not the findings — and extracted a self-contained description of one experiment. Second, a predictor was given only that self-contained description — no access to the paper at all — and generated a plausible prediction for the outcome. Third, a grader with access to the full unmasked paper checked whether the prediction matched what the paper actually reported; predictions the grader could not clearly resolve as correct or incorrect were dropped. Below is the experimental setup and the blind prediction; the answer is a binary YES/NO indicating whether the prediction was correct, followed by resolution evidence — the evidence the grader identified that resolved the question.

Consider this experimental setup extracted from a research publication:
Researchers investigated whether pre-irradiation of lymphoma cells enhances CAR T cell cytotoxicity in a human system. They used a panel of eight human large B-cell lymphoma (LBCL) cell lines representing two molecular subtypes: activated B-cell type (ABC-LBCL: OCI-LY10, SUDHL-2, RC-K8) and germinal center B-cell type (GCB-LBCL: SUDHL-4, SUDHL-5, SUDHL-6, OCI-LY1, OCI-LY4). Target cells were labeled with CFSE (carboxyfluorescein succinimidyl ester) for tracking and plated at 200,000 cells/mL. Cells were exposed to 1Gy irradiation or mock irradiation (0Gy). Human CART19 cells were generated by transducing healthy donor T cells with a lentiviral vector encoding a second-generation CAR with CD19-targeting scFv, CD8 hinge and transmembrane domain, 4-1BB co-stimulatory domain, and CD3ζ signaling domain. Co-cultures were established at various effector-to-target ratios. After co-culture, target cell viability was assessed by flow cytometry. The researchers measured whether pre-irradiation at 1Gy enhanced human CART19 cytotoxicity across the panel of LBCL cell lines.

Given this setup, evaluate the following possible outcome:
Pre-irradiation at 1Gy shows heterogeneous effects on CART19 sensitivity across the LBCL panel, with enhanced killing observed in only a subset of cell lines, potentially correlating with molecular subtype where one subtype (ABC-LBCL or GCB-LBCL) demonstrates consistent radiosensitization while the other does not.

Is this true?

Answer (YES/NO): NO